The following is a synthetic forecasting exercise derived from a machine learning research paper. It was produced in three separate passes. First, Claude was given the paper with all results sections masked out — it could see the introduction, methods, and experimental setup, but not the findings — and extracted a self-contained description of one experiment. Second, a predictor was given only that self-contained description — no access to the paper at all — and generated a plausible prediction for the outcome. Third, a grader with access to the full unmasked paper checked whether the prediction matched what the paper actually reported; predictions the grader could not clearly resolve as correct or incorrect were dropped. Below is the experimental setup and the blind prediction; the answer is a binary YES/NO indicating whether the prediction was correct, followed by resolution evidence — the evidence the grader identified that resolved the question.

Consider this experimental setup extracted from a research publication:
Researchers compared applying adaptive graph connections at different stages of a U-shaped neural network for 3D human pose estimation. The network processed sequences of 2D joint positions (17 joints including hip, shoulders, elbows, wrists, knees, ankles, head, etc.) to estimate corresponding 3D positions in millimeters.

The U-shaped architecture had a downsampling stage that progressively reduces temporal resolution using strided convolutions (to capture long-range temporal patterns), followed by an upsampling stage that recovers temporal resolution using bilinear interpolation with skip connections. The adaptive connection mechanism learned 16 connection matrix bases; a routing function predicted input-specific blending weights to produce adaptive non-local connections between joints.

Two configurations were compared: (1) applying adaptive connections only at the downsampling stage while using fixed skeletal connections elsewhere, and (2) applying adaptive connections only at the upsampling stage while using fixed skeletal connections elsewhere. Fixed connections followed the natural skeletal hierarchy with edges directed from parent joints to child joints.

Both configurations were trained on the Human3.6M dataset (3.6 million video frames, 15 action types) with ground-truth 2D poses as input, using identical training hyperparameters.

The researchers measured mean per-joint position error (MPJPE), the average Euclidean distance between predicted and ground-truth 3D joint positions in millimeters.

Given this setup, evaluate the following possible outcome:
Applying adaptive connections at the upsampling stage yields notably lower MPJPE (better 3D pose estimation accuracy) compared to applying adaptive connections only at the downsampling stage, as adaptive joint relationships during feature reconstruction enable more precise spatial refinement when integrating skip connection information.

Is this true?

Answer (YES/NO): YES